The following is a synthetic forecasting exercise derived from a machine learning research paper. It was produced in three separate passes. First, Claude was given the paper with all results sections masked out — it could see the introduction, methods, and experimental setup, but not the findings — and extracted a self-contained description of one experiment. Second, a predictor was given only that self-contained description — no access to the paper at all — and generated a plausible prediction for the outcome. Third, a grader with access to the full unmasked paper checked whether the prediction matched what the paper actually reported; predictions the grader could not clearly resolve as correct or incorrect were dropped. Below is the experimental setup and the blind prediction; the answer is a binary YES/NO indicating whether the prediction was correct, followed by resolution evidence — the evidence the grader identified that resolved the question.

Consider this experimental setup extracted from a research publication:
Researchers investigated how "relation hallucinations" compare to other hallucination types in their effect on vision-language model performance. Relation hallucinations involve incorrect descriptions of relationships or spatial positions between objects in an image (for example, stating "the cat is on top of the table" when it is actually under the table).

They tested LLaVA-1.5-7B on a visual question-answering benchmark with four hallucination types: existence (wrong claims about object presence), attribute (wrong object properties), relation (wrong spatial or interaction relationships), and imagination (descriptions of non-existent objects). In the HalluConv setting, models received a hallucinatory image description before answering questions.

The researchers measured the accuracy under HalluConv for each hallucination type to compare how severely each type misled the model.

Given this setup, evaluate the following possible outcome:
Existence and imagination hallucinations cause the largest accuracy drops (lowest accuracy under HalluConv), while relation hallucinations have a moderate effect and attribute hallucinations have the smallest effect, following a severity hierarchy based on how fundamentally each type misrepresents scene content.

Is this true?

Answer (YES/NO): NO